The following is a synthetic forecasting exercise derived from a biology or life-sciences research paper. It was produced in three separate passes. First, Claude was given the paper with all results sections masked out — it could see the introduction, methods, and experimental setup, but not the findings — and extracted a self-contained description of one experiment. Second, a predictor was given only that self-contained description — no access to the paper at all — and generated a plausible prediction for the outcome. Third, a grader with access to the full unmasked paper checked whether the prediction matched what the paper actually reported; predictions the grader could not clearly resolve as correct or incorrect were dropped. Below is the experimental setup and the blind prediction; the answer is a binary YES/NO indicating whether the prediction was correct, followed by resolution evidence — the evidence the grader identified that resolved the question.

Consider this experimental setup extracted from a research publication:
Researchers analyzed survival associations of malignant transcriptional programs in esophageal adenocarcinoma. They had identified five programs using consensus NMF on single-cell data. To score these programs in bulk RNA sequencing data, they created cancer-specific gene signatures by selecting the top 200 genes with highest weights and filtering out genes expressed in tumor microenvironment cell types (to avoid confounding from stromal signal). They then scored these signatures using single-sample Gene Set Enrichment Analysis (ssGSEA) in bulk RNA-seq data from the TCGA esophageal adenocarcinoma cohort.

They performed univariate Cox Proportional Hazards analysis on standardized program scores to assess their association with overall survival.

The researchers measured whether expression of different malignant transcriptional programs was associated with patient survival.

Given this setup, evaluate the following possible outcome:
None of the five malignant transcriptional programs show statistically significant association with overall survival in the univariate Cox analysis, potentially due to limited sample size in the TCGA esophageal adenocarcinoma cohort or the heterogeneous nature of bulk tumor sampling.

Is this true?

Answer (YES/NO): NO